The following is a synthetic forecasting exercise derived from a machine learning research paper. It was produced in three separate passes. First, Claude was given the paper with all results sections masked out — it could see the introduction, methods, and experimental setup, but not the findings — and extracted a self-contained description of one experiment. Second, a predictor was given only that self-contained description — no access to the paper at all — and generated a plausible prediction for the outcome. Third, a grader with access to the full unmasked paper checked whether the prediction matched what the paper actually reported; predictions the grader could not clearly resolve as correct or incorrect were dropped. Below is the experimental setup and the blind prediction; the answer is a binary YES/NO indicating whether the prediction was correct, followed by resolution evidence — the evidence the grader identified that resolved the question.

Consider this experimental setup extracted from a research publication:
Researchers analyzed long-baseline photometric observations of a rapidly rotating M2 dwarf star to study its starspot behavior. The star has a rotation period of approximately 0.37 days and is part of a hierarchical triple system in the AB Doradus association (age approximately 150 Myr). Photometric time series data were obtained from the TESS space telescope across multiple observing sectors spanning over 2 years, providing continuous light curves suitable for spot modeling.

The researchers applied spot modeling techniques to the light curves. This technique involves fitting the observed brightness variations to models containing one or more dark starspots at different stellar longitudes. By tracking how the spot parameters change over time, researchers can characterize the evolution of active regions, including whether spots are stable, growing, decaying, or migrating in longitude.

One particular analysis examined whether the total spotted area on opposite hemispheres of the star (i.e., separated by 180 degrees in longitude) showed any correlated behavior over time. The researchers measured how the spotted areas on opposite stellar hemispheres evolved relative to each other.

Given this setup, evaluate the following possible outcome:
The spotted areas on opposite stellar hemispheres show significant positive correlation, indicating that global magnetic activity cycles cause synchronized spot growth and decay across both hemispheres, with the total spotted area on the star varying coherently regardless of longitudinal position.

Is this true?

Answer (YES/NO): NO